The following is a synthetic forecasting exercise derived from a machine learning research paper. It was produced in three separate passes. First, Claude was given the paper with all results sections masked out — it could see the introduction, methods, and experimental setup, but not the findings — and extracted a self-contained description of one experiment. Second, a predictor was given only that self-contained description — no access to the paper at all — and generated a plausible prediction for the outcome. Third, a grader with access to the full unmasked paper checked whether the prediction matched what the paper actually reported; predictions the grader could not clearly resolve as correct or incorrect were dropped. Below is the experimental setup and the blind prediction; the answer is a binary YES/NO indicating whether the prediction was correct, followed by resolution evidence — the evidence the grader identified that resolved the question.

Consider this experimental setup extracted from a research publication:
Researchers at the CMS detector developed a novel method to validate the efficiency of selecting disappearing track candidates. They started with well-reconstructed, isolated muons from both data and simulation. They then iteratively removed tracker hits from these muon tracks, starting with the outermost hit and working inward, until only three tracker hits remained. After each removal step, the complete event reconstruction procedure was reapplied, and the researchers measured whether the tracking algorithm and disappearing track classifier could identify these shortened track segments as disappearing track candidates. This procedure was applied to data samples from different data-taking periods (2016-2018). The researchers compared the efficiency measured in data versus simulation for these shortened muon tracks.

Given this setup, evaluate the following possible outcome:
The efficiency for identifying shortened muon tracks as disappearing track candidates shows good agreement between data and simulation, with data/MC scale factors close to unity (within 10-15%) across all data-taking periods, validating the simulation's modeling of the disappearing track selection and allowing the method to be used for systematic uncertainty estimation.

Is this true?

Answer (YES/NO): YES